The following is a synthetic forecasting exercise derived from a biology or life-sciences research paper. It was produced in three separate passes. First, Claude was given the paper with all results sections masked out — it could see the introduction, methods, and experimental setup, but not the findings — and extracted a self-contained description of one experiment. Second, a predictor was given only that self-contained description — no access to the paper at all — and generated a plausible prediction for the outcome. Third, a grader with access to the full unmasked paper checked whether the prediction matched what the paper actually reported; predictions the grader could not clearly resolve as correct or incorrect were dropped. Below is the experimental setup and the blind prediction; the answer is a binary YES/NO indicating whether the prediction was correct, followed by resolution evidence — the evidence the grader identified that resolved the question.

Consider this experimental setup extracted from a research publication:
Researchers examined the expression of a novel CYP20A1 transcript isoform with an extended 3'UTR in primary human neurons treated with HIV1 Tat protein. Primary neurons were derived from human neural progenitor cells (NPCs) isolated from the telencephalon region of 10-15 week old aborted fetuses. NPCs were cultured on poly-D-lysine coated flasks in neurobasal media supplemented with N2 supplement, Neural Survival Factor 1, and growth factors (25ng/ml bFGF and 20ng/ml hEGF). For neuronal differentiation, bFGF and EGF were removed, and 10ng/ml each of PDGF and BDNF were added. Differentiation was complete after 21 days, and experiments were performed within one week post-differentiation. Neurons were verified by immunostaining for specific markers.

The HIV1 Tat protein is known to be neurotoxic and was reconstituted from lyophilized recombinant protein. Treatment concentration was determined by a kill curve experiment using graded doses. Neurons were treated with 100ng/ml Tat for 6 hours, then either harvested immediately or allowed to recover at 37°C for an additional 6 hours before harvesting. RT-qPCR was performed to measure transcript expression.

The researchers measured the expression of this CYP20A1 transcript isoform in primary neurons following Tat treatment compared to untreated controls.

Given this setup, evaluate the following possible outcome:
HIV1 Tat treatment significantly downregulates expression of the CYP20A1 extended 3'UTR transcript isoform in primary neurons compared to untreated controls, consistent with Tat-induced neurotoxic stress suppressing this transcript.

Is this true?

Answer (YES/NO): NO